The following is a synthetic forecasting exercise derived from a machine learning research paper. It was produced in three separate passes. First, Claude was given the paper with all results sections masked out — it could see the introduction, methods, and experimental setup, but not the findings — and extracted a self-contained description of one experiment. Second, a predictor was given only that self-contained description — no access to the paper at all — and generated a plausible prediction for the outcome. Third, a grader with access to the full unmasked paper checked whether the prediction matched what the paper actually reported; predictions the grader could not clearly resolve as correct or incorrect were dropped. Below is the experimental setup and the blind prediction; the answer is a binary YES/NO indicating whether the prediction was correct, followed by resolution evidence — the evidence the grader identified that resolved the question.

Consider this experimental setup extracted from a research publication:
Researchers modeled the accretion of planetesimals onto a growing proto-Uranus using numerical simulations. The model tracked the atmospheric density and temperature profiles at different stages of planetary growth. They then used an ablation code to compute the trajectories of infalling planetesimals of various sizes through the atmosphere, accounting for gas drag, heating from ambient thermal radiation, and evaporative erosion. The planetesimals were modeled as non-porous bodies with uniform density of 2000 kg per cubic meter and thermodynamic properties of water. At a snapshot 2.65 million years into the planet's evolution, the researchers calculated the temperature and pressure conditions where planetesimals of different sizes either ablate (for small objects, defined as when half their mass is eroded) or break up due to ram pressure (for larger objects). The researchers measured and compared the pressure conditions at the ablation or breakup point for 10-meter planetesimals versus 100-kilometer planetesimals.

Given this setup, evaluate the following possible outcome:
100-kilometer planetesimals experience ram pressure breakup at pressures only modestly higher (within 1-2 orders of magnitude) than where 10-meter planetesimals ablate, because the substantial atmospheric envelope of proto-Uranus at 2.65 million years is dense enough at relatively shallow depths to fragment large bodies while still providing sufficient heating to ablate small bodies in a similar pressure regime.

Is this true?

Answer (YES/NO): NO